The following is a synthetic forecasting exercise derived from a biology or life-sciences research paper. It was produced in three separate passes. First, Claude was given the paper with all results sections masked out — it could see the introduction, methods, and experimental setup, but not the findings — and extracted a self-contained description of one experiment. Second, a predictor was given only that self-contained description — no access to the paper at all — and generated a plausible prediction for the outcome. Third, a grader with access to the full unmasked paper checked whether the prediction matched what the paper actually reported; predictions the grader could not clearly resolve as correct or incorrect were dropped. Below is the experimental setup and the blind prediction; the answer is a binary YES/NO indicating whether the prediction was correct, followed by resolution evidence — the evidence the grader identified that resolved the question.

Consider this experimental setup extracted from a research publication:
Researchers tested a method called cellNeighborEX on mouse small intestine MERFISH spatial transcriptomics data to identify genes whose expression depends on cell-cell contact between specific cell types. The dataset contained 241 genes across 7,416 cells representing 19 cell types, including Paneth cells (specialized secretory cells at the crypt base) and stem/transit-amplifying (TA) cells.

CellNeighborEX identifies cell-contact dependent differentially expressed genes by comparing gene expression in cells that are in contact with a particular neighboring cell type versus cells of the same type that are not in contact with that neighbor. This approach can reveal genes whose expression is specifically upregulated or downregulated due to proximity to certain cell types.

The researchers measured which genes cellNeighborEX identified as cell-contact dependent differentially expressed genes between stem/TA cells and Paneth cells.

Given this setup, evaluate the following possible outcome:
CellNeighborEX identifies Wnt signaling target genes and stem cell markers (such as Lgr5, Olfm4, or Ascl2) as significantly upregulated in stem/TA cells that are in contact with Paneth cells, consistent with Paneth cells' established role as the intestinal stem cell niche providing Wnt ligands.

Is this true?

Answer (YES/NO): NO